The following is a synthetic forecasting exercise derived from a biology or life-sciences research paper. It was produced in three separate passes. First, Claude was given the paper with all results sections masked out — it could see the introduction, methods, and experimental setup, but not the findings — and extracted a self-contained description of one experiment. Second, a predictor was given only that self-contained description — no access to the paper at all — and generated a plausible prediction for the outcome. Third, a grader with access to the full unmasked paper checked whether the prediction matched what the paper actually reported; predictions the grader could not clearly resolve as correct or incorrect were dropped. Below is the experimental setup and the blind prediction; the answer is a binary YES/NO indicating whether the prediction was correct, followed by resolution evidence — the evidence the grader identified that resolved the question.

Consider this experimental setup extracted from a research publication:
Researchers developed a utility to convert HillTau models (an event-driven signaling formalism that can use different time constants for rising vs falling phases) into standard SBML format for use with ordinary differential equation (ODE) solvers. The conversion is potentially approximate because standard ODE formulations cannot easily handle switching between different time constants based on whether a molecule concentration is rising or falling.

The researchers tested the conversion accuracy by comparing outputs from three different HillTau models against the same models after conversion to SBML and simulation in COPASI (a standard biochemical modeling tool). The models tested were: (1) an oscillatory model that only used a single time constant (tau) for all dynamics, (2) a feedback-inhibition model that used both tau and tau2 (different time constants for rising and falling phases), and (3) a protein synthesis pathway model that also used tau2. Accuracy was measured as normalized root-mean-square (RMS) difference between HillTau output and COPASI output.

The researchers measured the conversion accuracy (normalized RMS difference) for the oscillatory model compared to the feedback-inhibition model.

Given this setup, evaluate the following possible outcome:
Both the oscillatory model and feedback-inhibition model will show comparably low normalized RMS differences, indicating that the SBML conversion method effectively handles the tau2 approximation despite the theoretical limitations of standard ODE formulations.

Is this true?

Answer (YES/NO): NO